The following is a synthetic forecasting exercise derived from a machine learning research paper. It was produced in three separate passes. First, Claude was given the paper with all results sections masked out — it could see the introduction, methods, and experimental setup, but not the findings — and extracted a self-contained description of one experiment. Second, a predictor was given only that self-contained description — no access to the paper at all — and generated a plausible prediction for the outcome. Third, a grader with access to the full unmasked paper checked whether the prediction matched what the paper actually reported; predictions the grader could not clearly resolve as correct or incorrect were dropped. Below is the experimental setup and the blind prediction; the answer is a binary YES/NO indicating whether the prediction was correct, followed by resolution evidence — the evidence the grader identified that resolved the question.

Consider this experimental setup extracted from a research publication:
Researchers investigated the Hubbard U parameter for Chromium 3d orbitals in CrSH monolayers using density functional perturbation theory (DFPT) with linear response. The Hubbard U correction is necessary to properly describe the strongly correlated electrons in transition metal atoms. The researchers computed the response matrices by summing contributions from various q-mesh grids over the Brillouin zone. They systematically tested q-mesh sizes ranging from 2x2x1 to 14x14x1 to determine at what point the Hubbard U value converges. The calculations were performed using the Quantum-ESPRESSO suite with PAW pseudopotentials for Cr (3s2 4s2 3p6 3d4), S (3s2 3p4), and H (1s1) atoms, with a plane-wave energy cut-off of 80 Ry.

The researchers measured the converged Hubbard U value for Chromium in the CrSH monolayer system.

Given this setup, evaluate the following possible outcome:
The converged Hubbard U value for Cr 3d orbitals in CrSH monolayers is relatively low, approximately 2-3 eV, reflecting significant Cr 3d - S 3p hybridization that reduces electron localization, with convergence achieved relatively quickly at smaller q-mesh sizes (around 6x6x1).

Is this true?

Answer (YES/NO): NO